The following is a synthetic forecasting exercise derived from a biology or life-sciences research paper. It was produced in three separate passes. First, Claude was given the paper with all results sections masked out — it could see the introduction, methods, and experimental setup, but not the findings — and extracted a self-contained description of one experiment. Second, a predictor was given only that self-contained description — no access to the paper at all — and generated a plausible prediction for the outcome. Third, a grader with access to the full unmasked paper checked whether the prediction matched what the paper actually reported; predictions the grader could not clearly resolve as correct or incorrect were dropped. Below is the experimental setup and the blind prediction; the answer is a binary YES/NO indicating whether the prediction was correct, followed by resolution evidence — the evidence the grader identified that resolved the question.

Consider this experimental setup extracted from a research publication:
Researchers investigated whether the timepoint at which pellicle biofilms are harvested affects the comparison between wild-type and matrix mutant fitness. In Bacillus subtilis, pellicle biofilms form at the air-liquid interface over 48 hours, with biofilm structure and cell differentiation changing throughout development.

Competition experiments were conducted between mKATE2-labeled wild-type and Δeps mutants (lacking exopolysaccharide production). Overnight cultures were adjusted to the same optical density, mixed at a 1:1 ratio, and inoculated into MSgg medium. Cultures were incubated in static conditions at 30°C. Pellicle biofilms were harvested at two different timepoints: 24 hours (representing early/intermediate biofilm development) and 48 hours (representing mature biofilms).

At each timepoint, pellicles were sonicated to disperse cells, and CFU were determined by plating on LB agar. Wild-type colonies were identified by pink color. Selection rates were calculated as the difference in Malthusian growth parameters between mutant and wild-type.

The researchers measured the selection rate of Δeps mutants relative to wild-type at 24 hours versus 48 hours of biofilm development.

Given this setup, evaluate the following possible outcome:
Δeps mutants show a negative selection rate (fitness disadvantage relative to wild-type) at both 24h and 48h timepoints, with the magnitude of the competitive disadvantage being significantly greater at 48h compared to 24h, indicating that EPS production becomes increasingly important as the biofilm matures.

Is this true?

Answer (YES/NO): NO